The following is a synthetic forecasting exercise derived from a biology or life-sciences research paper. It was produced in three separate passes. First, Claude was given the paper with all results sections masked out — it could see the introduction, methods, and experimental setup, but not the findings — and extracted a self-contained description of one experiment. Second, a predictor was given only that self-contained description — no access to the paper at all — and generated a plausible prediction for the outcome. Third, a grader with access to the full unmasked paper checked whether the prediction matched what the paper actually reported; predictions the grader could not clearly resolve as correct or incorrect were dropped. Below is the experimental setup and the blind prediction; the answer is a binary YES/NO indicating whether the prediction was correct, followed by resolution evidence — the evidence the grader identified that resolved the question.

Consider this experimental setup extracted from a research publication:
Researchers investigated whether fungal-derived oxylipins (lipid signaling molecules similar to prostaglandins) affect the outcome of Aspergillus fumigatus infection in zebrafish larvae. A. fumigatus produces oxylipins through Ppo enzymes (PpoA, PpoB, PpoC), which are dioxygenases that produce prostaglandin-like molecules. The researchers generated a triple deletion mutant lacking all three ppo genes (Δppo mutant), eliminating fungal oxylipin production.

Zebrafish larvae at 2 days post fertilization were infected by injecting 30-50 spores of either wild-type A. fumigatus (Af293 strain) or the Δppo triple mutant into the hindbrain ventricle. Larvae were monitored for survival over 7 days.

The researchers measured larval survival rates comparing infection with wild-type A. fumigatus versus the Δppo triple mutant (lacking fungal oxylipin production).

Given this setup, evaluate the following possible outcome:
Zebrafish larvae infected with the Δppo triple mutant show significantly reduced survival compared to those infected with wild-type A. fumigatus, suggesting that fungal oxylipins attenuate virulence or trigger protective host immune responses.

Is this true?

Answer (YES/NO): NO